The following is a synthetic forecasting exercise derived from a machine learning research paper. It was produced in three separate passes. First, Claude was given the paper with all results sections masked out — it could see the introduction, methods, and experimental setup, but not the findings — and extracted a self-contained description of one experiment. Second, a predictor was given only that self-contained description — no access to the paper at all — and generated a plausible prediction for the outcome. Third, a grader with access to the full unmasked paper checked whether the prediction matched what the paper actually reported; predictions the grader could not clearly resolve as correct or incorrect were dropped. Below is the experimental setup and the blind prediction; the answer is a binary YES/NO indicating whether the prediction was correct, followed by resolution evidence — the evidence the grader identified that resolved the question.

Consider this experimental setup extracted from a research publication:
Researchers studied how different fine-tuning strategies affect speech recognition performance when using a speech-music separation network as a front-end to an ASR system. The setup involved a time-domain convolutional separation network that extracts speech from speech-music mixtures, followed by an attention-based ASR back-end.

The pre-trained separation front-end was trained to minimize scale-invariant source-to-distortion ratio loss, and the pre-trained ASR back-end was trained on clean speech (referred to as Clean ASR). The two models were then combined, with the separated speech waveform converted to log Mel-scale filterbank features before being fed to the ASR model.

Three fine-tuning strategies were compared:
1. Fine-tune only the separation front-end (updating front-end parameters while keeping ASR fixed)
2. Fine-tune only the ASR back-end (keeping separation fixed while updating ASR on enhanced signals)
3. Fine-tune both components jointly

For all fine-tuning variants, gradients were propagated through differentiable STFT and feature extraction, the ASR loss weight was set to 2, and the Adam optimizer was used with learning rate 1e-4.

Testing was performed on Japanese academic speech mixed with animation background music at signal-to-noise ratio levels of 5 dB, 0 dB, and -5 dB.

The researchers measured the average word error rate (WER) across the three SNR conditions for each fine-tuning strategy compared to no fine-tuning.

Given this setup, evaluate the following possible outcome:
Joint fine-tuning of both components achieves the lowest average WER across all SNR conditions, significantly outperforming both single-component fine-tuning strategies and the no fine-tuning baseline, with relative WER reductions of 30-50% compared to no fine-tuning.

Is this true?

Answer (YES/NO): NO